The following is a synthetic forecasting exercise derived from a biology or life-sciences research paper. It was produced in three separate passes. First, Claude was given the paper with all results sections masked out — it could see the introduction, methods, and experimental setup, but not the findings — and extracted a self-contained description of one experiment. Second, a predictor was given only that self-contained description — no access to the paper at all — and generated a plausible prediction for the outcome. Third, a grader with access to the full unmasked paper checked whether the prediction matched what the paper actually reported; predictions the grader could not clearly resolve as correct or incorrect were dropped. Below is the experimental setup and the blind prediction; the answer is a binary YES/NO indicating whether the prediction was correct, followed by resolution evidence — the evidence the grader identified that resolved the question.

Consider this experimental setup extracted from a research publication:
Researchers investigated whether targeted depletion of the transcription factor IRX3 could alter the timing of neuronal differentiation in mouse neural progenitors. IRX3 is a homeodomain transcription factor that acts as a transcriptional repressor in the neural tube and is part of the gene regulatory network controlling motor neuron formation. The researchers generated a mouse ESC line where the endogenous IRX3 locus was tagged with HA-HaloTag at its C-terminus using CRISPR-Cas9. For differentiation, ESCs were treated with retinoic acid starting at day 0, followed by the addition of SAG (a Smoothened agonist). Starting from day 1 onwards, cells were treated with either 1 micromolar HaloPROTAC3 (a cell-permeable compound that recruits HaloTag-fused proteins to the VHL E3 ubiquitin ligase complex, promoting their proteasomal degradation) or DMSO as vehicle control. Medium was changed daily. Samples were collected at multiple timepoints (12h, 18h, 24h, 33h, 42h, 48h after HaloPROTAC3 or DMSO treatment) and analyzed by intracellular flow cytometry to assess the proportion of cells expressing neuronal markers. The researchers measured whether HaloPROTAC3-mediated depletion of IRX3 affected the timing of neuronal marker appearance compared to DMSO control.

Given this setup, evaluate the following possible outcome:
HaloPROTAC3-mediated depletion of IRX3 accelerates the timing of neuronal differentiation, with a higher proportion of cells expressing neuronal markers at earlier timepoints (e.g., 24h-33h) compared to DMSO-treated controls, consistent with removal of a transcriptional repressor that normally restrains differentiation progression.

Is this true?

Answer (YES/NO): NO